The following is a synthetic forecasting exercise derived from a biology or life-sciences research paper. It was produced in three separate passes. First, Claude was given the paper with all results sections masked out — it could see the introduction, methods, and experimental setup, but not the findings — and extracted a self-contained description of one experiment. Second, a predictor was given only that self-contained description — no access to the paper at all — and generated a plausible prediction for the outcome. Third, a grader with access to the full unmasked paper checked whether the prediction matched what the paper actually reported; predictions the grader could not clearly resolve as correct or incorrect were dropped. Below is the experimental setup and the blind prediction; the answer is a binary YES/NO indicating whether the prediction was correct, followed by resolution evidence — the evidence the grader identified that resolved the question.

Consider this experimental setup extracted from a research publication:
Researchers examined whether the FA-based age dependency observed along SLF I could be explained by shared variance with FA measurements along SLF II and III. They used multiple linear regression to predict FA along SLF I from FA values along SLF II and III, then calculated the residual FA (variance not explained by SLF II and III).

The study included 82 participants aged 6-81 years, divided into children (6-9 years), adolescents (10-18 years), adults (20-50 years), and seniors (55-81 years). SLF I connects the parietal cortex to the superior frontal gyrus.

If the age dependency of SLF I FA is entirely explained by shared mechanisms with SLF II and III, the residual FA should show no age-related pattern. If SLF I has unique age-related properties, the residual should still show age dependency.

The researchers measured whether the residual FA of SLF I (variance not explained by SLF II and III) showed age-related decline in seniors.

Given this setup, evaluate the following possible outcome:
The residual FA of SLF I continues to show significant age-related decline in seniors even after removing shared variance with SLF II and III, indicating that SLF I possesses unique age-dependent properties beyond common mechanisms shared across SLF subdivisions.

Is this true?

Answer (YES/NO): YES